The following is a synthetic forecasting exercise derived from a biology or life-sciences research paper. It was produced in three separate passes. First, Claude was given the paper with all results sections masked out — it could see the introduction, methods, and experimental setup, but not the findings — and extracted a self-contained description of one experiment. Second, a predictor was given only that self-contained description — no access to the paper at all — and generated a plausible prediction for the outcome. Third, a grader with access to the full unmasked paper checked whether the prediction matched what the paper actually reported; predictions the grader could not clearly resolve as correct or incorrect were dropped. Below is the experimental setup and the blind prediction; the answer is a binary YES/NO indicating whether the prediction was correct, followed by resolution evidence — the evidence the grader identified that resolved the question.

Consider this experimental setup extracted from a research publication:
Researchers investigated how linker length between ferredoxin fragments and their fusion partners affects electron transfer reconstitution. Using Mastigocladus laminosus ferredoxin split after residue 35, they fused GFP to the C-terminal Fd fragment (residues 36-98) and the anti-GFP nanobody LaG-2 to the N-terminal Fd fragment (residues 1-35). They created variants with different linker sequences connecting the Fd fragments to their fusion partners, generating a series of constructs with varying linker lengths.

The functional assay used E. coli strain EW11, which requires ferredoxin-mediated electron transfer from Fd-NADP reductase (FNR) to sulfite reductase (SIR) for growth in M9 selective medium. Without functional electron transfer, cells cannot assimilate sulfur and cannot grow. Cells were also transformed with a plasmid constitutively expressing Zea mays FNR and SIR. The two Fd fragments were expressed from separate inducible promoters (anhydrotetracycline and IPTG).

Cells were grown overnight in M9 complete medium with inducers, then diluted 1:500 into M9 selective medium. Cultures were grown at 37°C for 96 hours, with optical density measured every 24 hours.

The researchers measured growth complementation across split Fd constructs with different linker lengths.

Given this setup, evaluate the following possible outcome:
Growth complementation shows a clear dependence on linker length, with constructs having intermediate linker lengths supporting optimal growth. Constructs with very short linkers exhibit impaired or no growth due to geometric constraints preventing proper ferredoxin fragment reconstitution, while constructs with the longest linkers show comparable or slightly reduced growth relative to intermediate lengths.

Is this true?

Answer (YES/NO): NO